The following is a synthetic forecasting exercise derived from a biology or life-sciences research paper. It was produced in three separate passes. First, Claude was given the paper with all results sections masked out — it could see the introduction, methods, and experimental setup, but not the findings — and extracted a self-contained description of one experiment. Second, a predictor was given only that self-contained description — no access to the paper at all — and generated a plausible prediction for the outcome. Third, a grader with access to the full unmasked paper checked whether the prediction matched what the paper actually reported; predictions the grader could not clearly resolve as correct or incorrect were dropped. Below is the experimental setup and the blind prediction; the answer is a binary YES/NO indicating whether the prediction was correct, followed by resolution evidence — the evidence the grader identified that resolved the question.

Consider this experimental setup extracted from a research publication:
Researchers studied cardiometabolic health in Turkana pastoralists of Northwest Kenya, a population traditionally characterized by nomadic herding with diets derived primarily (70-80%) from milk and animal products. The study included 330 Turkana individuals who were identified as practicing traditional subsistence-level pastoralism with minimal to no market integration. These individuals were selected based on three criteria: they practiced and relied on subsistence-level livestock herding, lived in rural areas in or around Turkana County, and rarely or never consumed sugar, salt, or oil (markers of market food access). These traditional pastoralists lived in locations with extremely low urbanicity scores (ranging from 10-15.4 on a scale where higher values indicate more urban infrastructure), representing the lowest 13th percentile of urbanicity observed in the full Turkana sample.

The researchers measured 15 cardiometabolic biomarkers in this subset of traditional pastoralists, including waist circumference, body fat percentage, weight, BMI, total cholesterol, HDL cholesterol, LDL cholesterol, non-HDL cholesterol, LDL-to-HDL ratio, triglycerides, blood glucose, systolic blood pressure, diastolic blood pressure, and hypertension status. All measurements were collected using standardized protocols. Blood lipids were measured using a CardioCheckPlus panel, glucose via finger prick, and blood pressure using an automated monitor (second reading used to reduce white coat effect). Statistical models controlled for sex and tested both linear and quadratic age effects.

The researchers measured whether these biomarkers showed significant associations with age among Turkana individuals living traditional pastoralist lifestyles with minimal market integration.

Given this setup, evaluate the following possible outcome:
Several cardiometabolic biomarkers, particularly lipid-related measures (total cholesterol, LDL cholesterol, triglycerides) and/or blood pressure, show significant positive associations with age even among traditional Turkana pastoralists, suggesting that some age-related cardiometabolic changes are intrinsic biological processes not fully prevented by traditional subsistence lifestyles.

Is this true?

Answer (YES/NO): NO